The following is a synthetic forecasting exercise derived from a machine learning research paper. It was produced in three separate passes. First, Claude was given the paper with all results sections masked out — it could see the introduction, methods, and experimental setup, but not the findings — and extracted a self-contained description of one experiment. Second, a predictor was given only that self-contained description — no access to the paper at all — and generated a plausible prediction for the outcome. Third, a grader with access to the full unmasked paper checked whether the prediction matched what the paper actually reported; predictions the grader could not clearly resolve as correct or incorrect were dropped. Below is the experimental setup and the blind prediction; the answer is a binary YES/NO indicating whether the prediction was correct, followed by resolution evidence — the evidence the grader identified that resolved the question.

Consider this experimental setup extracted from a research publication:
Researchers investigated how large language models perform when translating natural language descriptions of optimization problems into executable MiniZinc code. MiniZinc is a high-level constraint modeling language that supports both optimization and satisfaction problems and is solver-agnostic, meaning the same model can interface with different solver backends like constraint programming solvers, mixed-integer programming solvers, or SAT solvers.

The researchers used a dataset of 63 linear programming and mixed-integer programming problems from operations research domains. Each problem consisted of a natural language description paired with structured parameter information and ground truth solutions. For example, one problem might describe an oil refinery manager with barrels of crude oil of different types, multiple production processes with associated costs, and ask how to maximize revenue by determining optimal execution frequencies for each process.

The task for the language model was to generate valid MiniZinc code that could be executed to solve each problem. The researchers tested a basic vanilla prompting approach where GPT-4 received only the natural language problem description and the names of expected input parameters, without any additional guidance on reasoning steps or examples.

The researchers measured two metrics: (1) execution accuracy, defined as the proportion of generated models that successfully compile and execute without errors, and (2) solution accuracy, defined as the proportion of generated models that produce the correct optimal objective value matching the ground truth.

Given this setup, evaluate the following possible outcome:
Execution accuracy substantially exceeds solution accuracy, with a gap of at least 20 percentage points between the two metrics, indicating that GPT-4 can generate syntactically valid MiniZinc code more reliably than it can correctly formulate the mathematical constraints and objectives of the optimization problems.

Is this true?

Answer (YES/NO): NO